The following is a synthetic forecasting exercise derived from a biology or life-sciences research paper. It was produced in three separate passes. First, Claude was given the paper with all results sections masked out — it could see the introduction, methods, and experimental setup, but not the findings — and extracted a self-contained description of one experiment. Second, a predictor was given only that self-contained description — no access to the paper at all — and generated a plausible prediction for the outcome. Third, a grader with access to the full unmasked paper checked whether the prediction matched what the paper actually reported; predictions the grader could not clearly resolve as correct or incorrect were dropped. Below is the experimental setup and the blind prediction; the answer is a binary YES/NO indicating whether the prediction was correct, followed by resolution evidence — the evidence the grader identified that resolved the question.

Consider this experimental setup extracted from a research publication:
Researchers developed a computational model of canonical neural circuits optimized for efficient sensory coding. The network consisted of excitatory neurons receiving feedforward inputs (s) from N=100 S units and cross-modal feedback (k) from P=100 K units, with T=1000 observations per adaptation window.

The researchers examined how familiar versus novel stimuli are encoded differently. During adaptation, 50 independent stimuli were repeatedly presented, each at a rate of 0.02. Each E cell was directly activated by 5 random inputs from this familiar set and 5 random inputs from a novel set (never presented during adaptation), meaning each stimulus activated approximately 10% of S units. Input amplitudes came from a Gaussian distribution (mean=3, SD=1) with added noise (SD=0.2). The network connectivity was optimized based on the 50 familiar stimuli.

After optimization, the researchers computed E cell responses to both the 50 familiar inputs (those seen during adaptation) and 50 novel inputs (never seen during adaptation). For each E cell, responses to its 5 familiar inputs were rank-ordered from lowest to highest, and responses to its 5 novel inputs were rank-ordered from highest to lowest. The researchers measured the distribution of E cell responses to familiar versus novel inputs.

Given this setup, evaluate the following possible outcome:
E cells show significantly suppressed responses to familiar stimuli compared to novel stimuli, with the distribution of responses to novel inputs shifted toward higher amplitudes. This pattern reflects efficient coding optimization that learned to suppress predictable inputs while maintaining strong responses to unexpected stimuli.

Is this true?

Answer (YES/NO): YES